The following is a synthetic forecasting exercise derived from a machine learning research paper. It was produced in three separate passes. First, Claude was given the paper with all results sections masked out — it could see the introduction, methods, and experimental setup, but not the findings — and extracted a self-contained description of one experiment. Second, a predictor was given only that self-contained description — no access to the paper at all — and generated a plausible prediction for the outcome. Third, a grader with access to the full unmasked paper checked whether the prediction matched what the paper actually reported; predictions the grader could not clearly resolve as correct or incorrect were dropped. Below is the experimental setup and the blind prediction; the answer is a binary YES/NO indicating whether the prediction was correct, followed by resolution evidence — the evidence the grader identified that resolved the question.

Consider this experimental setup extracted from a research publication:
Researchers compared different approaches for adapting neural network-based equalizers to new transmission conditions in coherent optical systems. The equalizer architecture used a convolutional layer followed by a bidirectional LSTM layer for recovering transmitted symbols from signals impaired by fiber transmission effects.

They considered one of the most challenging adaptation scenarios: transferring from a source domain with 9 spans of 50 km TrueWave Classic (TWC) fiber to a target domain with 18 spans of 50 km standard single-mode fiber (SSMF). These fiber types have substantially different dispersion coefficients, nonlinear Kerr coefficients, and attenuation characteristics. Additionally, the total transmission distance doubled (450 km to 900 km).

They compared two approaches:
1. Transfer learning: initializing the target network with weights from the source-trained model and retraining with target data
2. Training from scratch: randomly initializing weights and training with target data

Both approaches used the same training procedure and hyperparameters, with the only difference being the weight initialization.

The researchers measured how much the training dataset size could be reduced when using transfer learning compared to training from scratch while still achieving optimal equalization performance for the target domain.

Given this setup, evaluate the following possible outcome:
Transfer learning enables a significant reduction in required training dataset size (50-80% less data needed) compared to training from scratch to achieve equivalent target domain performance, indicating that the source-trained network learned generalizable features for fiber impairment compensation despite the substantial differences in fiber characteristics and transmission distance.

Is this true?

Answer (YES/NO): YES